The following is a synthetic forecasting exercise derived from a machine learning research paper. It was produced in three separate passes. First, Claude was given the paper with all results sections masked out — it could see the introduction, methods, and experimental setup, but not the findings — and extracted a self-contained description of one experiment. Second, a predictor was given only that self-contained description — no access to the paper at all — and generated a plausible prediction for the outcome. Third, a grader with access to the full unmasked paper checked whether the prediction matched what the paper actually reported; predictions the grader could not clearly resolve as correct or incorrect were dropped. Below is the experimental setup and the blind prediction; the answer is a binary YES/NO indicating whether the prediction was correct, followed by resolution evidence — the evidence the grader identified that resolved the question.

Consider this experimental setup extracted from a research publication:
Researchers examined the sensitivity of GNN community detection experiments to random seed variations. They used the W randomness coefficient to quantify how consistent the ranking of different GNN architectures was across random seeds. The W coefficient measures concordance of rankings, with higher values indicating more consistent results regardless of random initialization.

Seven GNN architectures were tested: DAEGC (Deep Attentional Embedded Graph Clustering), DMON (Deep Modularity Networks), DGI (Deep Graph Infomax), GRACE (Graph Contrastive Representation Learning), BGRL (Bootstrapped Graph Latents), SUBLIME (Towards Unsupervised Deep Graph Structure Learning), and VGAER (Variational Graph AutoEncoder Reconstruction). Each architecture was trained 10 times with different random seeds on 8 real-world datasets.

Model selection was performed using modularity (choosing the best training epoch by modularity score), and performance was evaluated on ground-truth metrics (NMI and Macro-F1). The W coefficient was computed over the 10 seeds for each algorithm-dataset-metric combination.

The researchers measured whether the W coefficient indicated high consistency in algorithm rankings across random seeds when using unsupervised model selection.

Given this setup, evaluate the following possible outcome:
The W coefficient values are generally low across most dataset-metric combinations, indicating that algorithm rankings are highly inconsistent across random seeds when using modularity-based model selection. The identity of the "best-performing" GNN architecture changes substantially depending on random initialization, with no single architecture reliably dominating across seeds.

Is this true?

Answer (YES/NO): NO